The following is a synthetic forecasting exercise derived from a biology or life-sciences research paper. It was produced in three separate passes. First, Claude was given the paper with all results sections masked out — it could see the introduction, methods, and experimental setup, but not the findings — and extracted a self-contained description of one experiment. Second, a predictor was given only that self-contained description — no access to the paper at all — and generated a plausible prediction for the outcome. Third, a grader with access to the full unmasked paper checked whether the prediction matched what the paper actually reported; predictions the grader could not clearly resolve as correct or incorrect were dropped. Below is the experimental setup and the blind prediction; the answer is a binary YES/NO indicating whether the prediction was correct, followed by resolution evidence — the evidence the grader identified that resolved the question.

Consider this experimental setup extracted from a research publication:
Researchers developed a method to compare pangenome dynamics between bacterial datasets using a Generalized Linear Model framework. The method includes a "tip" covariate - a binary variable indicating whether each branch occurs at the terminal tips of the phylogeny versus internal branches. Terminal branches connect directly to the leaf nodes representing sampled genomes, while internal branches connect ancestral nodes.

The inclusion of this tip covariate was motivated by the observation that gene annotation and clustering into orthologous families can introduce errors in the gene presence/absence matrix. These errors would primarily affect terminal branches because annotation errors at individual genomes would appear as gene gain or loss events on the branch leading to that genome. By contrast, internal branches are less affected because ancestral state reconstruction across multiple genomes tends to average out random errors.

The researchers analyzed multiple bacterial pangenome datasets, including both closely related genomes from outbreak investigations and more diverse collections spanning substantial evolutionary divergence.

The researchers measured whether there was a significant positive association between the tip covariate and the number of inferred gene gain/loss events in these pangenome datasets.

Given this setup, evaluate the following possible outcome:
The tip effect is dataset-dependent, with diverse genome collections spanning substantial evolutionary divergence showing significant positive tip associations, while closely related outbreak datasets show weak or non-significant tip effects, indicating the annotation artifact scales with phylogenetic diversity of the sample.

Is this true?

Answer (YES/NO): NO